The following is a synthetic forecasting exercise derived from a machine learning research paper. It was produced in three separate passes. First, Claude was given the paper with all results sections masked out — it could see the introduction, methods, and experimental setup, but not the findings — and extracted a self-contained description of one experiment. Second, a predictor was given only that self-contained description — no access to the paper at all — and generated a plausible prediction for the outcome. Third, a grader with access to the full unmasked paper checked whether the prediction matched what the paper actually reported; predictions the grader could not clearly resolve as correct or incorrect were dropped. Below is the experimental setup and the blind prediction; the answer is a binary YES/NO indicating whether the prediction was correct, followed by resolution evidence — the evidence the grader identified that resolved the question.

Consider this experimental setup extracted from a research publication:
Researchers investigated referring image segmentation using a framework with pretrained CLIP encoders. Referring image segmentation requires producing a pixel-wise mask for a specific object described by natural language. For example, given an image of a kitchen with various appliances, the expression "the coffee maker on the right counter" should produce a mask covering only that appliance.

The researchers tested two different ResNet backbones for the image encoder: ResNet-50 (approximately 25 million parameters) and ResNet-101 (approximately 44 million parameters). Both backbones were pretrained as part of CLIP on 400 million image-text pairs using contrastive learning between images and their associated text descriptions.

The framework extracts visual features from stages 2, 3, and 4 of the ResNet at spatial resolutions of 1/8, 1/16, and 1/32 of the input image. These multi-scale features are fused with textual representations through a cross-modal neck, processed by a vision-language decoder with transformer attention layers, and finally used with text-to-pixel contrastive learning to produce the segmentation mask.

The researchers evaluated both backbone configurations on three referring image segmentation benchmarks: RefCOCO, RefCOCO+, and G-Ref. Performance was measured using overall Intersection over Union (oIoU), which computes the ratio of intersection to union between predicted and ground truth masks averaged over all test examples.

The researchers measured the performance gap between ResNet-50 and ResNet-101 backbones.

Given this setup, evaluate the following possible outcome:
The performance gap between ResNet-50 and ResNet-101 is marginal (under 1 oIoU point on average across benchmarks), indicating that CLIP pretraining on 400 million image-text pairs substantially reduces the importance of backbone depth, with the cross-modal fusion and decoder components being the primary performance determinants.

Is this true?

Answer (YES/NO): YES